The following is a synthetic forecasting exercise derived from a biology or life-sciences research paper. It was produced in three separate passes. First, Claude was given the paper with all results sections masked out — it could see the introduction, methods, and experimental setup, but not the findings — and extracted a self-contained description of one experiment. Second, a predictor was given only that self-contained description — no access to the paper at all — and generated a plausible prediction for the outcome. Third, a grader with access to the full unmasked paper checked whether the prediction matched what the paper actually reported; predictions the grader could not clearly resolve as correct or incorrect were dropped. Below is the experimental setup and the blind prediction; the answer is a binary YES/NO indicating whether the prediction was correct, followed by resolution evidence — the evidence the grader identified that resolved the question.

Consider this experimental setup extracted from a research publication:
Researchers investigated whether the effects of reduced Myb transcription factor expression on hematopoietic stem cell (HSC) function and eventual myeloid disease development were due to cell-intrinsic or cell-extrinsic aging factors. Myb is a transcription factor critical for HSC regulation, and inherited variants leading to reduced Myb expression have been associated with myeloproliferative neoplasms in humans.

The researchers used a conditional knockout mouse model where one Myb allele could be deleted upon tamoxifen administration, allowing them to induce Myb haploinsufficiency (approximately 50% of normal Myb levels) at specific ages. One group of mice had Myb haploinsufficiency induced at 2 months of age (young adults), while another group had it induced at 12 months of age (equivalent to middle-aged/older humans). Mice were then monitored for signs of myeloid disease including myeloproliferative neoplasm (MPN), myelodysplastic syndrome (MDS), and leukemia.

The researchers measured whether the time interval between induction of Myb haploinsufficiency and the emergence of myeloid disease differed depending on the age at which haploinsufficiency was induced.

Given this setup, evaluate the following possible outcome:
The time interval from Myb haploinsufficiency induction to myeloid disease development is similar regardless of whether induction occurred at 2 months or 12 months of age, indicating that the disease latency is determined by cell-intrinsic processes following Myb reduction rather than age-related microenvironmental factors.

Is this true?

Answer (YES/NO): NO